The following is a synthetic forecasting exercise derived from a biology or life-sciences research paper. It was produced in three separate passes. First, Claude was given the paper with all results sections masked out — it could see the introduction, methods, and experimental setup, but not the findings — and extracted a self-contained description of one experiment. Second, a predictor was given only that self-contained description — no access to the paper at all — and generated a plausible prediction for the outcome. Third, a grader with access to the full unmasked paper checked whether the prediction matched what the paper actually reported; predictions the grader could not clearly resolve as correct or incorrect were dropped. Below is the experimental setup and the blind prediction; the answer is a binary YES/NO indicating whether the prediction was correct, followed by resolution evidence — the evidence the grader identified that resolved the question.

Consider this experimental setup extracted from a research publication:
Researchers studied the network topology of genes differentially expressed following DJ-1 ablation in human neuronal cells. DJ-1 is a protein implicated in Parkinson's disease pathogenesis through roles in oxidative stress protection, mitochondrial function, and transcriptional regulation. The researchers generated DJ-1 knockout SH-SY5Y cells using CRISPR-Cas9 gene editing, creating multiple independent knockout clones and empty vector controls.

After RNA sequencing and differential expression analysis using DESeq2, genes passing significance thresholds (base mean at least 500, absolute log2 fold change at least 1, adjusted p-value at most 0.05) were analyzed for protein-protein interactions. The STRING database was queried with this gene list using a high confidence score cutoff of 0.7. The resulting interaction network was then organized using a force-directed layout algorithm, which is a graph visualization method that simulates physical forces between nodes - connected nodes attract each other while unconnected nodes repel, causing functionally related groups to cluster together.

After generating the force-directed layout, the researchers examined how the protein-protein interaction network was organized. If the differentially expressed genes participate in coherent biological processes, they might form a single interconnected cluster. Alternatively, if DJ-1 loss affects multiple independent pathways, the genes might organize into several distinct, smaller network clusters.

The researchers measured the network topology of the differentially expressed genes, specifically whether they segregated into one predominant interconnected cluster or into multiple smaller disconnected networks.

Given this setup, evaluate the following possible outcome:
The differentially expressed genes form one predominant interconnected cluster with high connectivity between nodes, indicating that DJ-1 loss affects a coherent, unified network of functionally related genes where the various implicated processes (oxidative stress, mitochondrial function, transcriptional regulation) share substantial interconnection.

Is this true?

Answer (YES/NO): YES